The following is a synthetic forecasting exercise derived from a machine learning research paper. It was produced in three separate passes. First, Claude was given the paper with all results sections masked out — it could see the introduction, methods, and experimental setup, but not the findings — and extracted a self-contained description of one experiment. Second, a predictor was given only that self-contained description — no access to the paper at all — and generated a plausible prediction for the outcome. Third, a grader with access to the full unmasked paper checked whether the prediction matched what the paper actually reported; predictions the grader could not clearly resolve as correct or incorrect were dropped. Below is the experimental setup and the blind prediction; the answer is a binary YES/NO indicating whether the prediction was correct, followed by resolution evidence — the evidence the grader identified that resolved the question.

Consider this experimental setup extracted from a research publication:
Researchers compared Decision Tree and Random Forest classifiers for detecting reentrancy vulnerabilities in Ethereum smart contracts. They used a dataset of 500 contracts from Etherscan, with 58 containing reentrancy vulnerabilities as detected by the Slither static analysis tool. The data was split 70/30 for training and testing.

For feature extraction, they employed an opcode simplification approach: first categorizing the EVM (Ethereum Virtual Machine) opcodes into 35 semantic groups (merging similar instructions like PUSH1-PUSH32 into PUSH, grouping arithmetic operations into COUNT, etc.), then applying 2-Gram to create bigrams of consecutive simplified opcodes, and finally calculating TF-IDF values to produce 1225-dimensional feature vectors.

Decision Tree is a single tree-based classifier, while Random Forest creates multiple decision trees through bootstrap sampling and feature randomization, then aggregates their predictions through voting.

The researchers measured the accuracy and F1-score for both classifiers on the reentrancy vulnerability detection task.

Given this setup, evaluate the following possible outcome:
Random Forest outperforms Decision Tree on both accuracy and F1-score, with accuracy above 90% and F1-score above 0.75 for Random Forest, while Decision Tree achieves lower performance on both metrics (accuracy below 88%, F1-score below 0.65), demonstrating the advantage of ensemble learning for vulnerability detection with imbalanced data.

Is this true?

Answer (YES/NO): NO